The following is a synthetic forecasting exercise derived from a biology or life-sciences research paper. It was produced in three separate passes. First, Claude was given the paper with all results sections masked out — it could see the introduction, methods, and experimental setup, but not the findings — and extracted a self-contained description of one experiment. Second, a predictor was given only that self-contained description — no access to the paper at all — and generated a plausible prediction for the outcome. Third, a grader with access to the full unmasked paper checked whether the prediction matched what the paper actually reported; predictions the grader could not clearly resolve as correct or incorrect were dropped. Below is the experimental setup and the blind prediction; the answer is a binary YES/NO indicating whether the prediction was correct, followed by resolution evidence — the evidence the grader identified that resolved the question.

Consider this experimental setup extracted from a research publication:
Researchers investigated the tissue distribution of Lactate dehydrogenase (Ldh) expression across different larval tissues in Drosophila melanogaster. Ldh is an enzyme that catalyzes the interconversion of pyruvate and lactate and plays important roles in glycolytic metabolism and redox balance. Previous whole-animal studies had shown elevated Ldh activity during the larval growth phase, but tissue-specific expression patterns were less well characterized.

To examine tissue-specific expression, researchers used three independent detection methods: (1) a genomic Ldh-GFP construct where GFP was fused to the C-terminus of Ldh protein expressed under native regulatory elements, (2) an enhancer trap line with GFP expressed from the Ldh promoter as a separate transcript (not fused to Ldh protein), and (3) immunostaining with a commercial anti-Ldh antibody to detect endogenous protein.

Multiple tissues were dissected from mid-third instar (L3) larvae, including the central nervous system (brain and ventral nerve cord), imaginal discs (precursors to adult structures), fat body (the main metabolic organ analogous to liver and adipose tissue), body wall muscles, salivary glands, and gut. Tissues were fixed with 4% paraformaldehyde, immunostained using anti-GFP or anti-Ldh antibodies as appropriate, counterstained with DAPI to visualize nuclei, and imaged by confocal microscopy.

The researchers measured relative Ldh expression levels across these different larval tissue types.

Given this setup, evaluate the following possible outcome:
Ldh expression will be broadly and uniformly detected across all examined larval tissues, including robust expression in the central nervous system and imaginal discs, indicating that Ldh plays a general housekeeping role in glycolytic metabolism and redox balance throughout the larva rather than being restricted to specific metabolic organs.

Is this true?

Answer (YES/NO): NO